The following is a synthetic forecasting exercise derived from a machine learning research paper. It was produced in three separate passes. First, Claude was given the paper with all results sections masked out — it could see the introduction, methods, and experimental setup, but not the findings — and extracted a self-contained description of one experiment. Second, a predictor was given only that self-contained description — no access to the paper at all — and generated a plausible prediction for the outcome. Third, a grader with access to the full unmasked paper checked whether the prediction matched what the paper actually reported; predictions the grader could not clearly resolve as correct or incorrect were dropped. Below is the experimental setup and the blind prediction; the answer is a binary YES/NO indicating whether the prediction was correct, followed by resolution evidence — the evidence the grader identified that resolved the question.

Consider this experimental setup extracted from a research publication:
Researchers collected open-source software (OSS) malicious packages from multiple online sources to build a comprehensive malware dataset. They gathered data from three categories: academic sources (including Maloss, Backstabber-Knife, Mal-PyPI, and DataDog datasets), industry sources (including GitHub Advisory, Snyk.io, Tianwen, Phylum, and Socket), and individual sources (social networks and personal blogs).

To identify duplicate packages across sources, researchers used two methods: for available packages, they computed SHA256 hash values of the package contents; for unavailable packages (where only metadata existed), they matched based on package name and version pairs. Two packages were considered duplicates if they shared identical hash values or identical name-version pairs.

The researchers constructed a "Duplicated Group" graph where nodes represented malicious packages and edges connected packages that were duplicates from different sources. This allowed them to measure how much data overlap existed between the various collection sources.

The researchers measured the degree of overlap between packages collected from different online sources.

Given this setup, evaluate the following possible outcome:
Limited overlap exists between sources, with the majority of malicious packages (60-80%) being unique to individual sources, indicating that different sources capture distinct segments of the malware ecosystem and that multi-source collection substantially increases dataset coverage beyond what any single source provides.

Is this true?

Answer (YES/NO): YES